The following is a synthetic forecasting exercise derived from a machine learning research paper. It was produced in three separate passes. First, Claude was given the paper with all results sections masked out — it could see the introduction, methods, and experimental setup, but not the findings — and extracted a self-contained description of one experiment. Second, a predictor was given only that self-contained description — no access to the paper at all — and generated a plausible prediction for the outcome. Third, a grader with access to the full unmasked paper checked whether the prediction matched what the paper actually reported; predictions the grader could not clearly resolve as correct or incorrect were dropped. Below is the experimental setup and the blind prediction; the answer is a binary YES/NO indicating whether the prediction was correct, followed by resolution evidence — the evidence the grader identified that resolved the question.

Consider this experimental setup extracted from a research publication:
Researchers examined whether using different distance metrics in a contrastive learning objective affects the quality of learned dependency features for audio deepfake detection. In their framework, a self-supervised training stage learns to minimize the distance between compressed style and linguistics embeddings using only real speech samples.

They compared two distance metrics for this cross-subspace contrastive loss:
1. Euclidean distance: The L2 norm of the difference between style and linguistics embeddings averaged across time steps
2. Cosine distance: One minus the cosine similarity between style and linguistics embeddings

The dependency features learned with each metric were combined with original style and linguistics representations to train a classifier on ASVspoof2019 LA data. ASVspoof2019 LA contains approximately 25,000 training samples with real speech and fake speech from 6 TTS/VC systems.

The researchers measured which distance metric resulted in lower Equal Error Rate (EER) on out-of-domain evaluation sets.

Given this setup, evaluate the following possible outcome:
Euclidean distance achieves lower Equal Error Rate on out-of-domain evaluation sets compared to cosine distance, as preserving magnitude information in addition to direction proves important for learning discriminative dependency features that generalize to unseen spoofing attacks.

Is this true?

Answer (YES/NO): YES